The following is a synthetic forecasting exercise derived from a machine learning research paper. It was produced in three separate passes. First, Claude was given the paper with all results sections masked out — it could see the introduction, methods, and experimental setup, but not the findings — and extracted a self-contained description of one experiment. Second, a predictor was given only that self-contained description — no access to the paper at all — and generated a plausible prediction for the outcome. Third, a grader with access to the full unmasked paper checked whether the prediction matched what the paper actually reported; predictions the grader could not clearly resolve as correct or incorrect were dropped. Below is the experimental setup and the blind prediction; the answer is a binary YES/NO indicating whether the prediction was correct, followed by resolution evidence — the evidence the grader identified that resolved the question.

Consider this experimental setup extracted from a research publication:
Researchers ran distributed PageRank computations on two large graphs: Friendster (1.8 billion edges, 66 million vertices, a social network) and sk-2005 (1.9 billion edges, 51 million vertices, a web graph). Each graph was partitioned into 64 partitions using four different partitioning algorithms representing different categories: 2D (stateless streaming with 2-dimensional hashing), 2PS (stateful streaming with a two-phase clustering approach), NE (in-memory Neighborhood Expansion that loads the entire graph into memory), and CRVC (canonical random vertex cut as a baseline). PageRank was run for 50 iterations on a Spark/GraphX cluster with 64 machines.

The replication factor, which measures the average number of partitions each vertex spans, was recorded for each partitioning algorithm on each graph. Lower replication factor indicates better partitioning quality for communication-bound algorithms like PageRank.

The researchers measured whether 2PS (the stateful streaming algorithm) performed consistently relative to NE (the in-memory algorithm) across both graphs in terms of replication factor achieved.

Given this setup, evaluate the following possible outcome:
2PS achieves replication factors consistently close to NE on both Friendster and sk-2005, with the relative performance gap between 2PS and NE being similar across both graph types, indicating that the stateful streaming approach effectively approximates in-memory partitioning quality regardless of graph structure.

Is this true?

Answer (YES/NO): NO